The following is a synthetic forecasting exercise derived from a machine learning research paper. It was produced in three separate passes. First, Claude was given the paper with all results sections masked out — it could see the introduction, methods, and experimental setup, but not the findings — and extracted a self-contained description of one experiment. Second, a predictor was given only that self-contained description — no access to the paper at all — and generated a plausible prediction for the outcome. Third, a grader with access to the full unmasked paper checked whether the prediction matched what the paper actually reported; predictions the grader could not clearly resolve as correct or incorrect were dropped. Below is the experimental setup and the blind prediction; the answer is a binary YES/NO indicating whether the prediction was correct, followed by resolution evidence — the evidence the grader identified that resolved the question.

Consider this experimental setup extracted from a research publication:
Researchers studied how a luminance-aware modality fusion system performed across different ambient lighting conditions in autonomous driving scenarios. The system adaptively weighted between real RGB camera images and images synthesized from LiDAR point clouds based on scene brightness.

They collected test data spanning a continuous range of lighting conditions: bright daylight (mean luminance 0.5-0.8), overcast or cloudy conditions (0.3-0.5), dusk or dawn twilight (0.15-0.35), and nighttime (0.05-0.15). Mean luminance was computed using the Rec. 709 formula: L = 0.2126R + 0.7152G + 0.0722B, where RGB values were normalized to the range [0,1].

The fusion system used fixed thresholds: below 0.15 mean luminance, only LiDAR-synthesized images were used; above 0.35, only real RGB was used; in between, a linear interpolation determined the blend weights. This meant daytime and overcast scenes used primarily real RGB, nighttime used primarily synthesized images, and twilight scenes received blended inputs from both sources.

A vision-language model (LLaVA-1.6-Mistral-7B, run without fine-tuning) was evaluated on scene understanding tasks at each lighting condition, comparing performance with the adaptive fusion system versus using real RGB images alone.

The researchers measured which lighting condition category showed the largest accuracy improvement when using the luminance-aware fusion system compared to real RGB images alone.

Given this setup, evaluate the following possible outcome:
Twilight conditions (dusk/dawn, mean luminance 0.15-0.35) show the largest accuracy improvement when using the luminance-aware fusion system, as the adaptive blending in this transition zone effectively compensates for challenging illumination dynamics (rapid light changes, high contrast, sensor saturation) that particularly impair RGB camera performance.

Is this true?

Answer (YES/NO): NO